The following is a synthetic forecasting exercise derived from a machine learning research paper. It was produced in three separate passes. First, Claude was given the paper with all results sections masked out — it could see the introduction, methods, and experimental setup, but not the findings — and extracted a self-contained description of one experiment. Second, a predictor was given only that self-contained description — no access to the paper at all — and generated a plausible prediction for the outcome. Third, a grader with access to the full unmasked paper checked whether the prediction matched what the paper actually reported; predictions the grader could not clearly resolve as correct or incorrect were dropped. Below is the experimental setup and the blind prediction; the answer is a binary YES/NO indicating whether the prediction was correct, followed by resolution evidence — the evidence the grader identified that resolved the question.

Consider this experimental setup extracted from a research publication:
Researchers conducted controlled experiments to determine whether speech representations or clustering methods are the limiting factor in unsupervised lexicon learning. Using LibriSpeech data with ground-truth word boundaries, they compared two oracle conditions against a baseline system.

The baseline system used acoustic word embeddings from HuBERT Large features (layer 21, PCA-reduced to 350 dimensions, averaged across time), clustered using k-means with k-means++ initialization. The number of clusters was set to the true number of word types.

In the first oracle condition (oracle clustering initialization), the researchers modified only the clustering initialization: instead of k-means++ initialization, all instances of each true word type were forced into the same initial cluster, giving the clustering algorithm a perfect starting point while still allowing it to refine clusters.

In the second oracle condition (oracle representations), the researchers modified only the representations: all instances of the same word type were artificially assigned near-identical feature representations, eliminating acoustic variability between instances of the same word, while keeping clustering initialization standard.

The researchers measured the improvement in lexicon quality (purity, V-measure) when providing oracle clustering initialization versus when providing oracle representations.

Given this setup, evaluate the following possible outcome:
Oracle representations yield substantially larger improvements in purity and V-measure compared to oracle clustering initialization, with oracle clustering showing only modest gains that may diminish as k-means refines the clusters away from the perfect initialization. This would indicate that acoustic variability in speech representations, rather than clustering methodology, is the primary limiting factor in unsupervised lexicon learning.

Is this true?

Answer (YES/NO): NO